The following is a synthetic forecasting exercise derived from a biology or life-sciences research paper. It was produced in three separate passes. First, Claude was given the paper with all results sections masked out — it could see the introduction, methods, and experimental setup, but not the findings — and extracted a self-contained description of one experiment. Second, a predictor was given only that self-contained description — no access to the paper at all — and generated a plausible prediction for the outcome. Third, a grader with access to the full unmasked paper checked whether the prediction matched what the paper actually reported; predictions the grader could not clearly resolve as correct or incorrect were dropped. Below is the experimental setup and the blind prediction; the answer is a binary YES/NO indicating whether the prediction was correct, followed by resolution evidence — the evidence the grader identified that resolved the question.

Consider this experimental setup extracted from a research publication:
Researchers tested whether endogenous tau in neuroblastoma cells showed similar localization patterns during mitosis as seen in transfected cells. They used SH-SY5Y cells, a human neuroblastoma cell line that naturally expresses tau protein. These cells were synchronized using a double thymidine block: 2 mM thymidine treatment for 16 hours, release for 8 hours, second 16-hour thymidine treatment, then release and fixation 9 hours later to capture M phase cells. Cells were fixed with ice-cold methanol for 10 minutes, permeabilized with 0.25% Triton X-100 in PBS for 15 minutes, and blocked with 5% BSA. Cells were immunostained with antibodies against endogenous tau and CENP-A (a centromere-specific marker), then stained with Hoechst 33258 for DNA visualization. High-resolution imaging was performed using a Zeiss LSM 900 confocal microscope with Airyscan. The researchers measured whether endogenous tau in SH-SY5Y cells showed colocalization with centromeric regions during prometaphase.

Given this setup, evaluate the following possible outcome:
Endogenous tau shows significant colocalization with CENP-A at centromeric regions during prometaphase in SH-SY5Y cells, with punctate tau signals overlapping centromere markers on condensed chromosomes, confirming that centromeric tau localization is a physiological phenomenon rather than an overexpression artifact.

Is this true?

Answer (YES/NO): YES